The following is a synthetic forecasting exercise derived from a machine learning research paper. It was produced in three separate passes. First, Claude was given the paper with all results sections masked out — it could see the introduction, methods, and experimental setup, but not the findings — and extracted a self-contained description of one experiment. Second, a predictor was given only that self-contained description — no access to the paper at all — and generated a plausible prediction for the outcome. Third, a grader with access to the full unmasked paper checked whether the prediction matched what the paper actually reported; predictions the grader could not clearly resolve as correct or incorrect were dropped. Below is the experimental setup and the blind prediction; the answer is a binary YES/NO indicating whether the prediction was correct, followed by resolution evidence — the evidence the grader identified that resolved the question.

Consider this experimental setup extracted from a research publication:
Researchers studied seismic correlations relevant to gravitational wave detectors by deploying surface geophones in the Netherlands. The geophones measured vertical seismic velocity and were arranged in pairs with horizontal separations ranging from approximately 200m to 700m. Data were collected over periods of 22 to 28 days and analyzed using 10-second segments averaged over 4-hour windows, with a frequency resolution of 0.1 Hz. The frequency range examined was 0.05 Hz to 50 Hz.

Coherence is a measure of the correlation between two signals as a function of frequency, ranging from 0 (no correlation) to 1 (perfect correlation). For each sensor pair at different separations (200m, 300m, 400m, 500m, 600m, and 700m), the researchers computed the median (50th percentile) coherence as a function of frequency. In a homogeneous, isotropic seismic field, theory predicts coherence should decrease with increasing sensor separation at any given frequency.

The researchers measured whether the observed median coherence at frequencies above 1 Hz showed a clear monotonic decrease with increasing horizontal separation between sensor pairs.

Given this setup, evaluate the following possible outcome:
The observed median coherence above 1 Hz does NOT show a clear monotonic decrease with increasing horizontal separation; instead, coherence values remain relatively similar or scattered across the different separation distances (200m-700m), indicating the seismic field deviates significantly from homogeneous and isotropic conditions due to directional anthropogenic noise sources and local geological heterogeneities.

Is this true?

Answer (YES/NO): YES